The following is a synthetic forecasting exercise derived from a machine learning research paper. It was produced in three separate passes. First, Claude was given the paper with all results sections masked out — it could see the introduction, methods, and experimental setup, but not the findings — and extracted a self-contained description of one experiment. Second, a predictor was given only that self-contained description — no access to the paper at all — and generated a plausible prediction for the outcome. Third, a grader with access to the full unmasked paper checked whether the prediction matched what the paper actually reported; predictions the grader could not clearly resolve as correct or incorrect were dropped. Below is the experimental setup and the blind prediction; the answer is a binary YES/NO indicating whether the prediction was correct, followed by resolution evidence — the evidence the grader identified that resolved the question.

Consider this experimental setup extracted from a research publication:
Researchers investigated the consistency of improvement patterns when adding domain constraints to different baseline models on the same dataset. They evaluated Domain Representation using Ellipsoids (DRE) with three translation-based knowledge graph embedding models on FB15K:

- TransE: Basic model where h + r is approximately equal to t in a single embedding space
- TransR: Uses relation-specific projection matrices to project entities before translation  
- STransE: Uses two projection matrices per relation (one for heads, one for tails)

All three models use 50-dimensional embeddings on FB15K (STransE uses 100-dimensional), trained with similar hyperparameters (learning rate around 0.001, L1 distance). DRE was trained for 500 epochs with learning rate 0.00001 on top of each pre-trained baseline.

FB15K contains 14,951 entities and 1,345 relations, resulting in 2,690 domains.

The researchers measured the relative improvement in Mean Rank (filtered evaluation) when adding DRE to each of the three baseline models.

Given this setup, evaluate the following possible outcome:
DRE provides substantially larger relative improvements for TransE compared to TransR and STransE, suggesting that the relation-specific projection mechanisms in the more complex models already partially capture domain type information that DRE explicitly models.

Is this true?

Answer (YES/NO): NO